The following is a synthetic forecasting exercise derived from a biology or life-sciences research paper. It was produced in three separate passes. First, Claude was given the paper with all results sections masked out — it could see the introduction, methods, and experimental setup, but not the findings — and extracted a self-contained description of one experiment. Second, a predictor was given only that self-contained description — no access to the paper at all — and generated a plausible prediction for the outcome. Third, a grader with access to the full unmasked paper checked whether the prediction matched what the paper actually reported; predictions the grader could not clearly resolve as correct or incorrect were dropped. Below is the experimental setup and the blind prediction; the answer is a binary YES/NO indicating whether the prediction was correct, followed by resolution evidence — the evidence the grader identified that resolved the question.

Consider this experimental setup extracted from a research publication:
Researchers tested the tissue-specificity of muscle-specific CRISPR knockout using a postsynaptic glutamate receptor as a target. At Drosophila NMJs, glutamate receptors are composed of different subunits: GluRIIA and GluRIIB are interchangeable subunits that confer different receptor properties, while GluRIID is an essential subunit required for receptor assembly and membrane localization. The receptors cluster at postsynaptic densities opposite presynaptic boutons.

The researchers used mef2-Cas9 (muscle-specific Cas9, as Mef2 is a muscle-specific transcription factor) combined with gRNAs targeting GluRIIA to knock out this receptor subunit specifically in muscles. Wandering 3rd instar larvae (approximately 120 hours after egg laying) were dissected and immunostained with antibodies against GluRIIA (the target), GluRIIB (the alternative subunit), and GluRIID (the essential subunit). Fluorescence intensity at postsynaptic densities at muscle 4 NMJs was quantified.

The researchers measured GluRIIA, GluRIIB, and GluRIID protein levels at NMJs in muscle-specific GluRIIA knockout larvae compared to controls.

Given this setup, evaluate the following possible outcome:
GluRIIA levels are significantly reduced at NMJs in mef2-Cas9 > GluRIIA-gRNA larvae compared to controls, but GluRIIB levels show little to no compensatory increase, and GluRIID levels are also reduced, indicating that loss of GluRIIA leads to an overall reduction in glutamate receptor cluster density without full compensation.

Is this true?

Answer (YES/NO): NO